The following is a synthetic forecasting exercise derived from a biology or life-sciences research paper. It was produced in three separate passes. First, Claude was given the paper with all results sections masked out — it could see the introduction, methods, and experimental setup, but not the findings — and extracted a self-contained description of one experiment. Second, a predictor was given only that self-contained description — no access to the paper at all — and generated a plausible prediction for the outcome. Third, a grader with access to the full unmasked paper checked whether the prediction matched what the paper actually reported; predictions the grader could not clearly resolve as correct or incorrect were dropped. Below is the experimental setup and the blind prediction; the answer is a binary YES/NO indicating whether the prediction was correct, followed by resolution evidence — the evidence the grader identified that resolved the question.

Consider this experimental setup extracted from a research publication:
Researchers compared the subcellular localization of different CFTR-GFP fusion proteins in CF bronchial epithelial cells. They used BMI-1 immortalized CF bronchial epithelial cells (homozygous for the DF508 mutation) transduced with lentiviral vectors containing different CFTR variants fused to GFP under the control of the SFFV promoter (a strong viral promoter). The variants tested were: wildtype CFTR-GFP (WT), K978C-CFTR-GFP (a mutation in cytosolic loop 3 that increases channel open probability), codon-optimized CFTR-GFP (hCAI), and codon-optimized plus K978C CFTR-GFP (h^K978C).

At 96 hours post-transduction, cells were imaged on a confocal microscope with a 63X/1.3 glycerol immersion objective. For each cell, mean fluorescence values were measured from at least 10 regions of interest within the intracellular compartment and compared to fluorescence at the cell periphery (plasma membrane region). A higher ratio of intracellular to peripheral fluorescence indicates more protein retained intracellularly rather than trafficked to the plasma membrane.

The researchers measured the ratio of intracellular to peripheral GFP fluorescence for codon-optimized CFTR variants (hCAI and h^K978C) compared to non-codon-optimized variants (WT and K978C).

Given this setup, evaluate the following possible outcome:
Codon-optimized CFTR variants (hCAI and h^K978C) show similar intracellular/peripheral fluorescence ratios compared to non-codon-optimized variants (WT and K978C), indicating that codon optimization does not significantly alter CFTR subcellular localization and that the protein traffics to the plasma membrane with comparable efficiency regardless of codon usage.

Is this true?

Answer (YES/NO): NO